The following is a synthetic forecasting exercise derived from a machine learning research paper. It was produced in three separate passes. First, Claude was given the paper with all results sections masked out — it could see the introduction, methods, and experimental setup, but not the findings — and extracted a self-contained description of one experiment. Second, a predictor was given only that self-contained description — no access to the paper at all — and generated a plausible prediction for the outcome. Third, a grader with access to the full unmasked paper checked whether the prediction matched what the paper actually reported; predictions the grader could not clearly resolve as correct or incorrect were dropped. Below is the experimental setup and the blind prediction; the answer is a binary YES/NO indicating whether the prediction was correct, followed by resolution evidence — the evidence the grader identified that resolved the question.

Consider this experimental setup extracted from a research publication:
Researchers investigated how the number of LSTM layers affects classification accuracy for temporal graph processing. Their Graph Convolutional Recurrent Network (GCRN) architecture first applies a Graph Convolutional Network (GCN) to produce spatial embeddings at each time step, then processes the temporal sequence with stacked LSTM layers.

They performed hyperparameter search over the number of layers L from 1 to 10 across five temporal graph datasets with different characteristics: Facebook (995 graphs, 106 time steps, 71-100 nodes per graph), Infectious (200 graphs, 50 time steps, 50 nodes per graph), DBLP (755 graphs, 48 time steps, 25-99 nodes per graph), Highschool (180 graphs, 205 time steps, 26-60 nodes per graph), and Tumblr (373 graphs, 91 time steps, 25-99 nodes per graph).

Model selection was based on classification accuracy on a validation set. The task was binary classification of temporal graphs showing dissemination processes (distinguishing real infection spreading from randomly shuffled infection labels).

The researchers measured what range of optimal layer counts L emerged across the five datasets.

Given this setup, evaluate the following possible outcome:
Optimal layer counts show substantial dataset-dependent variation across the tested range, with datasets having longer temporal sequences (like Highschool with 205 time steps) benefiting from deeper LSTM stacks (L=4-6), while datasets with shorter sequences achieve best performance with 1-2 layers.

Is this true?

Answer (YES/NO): NO